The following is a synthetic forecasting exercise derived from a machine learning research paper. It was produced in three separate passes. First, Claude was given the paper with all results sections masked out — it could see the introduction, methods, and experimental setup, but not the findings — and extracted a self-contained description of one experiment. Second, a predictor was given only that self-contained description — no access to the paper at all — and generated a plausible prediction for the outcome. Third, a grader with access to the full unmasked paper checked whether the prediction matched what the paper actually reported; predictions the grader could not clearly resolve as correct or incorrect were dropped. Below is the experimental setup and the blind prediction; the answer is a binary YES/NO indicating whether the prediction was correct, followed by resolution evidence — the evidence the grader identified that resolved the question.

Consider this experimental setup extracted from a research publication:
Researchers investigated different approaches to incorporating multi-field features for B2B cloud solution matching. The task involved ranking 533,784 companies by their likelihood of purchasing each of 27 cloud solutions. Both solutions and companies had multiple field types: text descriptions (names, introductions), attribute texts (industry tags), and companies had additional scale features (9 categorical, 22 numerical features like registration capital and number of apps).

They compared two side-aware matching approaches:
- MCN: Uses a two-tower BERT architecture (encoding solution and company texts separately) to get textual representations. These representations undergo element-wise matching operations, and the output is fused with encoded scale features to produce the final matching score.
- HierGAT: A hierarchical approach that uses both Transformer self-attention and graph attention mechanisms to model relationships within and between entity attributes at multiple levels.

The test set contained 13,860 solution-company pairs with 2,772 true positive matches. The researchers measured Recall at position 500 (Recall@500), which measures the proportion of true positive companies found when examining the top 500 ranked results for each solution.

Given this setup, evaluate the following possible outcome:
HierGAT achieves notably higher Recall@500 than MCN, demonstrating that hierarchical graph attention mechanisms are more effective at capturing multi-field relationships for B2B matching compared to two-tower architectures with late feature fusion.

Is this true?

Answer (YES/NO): YES